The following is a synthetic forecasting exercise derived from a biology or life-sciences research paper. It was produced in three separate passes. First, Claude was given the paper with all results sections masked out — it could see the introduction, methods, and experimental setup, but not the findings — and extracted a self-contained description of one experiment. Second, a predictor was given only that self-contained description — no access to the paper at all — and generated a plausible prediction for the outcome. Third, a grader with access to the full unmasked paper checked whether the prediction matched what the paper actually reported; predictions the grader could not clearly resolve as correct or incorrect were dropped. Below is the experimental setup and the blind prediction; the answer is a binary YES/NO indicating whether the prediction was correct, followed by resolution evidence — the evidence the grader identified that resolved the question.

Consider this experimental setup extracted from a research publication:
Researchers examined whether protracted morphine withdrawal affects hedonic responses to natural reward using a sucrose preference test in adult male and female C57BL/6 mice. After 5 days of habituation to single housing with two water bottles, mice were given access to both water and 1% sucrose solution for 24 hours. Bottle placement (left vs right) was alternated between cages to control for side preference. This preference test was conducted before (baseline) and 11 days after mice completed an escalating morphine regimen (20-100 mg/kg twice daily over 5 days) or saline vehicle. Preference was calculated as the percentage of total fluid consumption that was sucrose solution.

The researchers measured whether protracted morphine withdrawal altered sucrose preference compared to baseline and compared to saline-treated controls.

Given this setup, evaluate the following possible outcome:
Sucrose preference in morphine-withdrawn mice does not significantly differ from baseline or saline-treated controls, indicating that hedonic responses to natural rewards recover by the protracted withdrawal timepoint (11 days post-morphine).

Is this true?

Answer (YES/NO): YES